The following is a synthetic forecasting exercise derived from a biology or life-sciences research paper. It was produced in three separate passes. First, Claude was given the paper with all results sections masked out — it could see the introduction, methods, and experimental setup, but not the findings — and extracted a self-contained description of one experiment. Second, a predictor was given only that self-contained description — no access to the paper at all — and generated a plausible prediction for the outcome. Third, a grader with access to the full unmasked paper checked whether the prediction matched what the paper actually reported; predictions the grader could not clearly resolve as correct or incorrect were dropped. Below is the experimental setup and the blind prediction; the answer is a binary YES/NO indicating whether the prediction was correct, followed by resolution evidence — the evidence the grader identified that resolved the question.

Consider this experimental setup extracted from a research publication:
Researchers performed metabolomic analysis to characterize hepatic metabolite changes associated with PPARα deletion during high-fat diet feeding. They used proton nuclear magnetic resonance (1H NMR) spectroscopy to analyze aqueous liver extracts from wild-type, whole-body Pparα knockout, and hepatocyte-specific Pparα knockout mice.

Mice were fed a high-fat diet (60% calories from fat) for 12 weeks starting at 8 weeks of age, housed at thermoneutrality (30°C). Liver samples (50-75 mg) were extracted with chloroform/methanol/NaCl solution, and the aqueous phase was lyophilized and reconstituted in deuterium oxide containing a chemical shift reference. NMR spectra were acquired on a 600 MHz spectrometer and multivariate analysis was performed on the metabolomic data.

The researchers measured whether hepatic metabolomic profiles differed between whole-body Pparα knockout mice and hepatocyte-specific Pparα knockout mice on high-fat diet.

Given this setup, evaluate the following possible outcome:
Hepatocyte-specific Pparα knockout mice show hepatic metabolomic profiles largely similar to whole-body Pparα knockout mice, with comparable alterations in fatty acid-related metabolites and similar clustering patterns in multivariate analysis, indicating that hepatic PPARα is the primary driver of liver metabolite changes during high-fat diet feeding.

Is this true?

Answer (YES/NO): NO